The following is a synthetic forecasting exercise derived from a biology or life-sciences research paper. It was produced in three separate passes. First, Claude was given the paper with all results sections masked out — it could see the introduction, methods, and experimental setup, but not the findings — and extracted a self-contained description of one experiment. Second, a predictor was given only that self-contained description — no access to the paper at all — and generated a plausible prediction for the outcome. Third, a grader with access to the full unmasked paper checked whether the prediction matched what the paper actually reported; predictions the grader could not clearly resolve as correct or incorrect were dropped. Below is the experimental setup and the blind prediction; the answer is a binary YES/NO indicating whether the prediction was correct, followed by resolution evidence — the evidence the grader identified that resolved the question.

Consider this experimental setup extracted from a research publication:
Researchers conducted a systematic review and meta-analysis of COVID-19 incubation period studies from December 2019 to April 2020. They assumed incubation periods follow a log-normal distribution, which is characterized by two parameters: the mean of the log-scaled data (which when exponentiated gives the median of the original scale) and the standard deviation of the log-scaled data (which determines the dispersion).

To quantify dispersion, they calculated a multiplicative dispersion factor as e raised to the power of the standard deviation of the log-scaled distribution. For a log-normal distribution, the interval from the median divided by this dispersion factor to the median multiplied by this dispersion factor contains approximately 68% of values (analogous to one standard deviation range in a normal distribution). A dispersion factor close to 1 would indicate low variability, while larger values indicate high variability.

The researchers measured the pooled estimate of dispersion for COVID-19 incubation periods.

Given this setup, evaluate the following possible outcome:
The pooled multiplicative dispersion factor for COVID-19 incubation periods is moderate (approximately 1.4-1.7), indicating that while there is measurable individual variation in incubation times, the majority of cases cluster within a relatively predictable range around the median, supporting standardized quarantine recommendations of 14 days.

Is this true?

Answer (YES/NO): NO